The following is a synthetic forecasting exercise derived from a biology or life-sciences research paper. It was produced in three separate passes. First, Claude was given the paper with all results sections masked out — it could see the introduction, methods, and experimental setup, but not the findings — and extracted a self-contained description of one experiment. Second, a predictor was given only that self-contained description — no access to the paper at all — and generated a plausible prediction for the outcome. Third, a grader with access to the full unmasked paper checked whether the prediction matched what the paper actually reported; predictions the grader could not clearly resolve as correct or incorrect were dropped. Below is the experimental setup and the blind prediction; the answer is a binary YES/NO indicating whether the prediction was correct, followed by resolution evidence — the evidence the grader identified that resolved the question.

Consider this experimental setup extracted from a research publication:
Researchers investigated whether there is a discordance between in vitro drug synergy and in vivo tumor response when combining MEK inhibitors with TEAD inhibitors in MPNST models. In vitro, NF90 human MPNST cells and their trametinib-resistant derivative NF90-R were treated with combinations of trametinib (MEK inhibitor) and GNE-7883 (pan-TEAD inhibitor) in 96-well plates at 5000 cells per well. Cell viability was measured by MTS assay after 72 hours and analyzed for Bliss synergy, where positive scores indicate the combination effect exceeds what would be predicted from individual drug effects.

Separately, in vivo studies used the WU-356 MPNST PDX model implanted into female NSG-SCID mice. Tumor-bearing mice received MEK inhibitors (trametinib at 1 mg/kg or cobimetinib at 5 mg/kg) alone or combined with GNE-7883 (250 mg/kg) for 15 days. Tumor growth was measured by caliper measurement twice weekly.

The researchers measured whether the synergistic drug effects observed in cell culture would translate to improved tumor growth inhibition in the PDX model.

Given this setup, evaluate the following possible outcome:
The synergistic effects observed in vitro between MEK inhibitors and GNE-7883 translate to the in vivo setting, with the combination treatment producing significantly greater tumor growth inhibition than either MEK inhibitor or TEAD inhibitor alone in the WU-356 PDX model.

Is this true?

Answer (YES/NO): NO